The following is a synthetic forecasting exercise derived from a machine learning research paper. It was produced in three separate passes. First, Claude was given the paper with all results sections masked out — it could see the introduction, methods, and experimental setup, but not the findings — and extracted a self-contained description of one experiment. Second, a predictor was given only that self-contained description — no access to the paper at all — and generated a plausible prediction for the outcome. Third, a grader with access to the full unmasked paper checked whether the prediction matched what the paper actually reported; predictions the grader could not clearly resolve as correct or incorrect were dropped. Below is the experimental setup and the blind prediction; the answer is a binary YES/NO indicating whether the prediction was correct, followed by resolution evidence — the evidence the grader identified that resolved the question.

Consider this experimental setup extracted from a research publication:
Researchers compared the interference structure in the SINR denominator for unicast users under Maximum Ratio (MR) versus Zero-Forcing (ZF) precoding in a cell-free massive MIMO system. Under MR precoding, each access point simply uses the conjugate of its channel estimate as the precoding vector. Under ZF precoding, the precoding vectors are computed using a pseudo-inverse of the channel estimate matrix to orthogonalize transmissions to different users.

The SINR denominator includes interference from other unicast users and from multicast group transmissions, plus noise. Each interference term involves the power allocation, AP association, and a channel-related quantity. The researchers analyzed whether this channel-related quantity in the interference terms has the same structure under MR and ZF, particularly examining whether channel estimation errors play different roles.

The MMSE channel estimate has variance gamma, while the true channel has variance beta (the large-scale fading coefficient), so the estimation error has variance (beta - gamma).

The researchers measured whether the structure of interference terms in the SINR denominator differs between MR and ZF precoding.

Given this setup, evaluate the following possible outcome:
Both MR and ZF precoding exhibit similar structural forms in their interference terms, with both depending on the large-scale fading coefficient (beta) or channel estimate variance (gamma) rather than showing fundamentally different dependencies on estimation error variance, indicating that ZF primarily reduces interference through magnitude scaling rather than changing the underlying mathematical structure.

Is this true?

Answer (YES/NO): NO